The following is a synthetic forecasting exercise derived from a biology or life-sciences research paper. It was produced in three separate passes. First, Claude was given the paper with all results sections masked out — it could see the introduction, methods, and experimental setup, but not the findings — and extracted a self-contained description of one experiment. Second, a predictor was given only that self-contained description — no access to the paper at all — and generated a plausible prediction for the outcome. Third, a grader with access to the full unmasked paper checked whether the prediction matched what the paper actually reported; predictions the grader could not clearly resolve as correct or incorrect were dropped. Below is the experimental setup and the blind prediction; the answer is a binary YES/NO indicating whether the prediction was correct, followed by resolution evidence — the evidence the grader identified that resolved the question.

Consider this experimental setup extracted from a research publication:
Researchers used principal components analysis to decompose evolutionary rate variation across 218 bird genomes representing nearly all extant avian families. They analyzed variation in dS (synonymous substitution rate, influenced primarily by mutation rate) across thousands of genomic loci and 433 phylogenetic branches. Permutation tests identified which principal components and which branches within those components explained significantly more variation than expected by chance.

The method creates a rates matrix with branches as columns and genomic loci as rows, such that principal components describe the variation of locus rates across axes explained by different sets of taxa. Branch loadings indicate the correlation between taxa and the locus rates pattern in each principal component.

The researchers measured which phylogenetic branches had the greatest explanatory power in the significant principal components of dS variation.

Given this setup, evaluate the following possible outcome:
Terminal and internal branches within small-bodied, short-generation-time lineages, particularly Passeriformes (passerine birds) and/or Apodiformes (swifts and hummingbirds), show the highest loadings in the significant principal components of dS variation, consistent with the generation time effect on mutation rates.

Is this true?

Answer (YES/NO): NO